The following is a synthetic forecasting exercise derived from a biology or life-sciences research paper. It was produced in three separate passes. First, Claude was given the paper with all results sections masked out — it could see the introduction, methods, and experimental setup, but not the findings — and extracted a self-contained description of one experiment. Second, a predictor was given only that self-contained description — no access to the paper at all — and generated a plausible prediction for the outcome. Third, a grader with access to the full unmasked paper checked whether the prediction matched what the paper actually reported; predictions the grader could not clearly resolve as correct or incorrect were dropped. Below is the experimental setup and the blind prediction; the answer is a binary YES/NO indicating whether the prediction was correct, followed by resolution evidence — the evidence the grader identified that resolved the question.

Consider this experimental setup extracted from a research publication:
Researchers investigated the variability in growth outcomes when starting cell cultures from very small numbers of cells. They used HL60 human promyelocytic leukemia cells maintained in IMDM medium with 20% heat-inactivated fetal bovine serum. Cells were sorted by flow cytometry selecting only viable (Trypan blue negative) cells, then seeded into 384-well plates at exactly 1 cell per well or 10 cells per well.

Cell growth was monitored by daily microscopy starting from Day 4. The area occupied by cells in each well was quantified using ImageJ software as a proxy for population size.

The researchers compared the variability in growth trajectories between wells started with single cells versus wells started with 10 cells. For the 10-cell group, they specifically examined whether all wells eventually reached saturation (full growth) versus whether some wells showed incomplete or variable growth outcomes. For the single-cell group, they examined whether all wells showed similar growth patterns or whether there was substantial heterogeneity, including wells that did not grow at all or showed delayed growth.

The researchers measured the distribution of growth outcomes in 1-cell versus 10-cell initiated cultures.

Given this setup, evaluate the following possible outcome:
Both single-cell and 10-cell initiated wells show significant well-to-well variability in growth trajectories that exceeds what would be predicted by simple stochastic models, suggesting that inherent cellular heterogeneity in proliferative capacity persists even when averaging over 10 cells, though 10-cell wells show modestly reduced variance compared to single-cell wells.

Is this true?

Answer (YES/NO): NO